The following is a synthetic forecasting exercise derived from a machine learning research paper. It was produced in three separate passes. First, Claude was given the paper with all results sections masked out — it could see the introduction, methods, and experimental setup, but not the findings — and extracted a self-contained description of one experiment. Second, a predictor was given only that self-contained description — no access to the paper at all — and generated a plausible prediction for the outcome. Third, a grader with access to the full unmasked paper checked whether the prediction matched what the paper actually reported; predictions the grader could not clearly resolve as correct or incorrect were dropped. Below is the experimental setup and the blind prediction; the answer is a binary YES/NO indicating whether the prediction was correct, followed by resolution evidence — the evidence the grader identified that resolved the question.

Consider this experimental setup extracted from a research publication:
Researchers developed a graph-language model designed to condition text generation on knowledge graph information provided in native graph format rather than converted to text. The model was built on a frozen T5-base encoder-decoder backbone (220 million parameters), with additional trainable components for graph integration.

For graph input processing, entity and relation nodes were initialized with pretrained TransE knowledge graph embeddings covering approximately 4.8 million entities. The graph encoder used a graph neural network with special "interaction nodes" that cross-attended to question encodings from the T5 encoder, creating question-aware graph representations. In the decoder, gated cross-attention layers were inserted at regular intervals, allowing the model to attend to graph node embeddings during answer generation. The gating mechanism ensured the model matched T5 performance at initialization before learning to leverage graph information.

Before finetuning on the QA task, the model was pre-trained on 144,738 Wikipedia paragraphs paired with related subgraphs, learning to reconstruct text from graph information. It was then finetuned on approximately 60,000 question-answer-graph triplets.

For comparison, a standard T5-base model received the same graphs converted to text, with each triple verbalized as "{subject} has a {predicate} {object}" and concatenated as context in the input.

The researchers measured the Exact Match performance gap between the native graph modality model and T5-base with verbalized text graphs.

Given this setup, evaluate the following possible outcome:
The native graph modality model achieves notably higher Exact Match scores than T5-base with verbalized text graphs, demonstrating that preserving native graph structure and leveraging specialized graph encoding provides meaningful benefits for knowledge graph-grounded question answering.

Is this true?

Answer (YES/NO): NO